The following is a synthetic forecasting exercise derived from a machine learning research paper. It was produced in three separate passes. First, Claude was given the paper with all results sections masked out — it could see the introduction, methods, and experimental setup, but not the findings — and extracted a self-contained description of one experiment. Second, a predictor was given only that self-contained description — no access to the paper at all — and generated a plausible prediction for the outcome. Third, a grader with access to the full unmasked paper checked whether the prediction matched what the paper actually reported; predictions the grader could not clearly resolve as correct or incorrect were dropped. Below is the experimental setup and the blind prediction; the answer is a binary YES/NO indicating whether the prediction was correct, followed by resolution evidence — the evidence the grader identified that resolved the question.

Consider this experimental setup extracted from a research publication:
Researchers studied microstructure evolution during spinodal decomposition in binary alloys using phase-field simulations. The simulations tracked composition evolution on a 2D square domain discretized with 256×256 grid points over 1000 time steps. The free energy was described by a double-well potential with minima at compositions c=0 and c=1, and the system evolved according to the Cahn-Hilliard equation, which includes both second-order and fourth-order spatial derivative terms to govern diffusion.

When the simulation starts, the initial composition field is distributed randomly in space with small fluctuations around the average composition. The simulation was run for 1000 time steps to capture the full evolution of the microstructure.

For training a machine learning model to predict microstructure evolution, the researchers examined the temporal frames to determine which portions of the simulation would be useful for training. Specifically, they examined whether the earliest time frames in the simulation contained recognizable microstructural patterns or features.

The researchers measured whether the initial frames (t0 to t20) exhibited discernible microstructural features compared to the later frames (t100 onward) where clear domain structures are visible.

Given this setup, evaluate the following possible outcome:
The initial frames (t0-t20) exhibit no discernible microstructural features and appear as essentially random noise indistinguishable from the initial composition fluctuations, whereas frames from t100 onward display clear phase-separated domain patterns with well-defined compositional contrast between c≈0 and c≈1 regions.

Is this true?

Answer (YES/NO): YES